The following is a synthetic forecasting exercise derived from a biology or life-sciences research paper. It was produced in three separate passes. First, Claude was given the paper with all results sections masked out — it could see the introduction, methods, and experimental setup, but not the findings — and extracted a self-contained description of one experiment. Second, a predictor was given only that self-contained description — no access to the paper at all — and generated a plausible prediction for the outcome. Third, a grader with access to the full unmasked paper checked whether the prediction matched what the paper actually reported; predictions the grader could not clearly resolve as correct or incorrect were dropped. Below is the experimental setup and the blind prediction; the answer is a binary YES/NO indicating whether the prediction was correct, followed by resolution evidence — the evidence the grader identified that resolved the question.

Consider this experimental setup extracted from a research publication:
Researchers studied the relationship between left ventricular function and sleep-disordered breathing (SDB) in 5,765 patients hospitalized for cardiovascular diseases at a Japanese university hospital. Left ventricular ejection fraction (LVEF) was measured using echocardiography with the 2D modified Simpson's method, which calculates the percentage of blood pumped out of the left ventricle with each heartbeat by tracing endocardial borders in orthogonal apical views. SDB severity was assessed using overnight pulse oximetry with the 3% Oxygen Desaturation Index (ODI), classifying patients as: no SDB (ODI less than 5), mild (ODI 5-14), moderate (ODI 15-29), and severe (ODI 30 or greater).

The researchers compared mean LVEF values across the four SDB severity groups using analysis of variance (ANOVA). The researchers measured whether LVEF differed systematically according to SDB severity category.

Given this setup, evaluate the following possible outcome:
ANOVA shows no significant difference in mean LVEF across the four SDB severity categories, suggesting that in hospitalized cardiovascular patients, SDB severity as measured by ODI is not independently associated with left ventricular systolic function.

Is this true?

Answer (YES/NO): NO